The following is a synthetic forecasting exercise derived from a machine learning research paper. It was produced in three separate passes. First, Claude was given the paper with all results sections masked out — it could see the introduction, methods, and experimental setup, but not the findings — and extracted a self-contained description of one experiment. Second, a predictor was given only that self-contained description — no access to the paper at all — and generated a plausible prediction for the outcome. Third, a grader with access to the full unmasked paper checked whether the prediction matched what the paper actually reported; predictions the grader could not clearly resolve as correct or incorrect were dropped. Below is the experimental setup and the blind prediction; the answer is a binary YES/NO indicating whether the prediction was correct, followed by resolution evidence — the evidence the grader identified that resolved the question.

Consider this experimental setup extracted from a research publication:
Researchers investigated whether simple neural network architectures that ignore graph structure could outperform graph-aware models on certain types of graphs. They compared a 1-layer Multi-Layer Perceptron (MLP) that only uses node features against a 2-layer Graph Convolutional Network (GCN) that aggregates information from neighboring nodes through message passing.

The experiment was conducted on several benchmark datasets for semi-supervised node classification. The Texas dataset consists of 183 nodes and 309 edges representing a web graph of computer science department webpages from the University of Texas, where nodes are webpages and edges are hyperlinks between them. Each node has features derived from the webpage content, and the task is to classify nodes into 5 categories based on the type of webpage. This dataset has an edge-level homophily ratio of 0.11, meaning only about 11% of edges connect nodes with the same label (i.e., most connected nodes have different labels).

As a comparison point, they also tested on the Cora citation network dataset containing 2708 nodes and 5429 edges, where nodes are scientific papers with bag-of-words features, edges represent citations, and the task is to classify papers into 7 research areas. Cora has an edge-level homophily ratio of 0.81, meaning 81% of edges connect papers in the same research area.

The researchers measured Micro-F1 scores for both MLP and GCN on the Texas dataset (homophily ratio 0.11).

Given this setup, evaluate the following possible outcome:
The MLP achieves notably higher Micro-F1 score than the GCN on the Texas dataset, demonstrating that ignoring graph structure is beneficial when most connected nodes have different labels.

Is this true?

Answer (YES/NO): YES